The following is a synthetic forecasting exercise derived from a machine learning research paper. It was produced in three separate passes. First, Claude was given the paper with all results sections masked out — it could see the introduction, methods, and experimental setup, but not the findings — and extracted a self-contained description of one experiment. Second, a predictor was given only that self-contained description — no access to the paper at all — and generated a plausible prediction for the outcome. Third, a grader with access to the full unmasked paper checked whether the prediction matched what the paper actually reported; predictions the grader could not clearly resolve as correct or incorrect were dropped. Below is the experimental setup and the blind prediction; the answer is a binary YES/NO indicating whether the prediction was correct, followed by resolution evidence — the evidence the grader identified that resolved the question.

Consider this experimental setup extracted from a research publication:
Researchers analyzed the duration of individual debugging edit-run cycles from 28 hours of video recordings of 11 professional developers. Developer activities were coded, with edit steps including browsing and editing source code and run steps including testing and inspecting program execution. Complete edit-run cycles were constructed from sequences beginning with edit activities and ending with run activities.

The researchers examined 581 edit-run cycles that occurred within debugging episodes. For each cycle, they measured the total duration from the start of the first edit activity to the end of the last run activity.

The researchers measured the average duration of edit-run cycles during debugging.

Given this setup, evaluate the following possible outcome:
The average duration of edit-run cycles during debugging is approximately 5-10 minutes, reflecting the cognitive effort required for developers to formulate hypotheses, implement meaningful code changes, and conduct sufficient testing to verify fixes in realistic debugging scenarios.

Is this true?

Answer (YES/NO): NO